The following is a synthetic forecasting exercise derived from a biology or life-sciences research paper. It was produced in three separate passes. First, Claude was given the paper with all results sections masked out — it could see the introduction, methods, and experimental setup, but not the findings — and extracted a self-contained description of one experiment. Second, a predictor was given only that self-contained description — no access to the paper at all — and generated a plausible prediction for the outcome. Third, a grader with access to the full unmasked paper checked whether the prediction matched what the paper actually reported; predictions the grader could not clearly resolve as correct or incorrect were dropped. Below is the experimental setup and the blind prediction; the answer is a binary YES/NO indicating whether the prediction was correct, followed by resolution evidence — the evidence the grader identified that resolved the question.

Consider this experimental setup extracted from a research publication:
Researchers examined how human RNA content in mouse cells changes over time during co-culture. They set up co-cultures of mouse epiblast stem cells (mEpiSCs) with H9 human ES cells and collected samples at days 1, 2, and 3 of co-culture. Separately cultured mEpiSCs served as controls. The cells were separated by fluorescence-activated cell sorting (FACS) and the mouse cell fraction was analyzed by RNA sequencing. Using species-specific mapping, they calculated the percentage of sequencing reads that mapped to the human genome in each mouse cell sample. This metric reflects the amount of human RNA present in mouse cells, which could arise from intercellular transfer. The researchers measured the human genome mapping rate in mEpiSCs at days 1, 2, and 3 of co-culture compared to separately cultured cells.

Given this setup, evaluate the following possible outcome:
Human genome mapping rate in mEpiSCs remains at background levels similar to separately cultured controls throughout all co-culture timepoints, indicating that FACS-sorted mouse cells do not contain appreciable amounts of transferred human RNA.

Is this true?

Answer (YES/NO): NO